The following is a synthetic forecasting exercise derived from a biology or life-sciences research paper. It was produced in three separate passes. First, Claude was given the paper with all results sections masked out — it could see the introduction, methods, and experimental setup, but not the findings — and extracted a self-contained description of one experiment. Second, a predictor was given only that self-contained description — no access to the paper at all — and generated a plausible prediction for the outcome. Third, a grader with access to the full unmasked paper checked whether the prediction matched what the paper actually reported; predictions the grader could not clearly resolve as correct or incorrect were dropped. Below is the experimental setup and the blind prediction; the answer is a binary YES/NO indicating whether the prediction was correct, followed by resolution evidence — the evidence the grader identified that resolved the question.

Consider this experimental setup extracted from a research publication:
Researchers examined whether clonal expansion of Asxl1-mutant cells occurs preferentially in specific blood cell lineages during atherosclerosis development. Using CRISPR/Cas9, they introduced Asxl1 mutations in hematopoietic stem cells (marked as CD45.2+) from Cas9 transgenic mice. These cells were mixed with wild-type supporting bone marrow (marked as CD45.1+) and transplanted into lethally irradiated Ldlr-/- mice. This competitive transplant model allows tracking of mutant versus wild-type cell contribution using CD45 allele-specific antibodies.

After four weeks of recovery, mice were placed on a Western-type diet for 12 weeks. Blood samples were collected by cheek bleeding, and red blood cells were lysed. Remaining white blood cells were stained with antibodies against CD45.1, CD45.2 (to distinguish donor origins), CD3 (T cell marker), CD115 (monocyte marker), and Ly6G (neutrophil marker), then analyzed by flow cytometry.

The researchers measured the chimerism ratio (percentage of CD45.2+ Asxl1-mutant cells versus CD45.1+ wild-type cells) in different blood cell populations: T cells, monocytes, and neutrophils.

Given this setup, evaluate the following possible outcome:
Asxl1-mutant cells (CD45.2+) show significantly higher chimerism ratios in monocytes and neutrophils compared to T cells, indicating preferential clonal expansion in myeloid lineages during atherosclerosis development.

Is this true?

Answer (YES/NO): NO